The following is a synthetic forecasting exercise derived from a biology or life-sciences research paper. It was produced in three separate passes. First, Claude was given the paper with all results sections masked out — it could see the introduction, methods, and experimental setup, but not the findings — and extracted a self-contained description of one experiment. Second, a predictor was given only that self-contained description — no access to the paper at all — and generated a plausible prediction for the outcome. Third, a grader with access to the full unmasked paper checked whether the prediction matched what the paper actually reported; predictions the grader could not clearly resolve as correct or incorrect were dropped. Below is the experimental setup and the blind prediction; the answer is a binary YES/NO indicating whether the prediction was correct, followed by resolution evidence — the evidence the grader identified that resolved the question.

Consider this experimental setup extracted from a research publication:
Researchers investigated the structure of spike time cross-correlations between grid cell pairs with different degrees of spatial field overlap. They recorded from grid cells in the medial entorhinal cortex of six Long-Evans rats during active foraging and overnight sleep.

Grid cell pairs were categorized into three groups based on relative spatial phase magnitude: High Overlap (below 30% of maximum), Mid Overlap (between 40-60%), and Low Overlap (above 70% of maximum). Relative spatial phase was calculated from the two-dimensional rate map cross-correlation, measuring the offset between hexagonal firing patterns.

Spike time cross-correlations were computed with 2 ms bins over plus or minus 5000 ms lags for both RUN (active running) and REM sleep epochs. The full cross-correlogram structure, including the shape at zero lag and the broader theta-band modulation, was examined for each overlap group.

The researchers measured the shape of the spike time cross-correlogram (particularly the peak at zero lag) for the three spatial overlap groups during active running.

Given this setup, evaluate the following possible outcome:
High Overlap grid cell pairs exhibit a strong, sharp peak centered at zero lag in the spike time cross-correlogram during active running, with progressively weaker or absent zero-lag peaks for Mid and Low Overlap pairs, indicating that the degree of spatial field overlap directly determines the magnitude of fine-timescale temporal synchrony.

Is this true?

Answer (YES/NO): YES